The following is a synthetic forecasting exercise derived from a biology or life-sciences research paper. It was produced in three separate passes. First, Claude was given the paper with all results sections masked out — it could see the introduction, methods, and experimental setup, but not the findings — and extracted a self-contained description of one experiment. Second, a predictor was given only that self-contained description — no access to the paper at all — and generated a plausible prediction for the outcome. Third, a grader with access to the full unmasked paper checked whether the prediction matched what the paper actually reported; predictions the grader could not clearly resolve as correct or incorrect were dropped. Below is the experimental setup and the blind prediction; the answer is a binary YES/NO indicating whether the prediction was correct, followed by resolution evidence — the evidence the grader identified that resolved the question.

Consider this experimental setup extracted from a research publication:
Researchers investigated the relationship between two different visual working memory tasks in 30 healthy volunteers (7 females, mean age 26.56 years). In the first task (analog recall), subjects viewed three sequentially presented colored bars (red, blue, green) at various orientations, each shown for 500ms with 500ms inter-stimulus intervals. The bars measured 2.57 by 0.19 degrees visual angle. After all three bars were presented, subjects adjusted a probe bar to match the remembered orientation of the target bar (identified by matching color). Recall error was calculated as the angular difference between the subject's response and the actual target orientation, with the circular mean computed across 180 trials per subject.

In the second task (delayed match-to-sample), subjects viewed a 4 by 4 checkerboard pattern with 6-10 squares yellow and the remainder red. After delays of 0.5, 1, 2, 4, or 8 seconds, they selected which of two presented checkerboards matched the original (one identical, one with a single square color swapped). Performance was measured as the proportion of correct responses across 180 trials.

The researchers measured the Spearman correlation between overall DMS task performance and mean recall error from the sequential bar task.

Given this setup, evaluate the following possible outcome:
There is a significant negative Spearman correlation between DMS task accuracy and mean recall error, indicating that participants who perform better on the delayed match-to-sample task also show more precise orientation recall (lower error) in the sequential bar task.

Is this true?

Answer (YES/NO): YES